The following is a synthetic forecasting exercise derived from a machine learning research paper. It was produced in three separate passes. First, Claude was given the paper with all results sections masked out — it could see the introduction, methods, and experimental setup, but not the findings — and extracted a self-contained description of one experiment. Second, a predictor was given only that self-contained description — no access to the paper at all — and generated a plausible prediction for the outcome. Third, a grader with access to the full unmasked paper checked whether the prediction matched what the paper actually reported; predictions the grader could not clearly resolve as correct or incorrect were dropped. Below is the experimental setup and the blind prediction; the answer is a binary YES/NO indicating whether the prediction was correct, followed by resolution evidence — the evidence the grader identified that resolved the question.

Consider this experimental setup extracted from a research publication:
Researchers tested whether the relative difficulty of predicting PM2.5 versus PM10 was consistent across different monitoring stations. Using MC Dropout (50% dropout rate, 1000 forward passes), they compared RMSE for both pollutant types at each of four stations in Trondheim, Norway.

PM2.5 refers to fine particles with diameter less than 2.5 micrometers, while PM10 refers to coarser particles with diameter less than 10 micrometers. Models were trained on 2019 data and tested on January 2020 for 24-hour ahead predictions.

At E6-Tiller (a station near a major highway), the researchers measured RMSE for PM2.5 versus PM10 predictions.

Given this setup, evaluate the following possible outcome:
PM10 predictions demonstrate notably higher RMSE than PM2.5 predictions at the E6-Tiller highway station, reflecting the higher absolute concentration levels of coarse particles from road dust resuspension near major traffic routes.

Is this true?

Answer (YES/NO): YES